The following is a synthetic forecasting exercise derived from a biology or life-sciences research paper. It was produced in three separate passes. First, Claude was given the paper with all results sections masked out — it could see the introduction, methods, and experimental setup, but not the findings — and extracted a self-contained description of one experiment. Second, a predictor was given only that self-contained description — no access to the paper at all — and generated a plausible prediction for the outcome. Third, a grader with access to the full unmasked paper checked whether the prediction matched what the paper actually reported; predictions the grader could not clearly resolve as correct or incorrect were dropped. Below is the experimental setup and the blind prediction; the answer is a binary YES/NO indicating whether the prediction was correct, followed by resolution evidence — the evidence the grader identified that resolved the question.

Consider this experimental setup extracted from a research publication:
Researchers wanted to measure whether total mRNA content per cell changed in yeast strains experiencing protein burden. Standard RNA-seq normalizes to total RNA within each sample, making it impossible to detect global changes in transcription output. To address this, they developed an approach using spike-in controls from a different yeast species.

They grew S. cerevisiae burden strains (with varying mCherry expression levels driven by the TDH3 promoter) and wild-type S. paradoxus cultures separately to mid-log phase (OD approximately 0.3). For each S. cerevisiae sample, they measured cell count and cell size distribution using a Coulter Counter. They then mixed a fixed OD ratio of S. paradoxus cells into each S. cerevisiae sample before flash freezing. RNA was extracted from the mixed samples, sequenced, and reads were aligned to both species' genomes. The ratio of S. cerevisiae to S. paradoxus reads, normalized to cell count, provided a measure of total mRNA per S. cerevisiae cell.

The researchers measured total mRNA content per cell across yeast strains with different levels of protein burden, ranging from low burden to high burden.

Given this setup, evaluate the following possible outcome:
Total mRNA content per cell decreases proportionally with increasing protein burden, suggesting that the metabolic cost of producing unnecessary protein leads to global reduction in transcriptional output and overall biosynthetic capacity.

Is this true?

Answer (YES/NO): NO